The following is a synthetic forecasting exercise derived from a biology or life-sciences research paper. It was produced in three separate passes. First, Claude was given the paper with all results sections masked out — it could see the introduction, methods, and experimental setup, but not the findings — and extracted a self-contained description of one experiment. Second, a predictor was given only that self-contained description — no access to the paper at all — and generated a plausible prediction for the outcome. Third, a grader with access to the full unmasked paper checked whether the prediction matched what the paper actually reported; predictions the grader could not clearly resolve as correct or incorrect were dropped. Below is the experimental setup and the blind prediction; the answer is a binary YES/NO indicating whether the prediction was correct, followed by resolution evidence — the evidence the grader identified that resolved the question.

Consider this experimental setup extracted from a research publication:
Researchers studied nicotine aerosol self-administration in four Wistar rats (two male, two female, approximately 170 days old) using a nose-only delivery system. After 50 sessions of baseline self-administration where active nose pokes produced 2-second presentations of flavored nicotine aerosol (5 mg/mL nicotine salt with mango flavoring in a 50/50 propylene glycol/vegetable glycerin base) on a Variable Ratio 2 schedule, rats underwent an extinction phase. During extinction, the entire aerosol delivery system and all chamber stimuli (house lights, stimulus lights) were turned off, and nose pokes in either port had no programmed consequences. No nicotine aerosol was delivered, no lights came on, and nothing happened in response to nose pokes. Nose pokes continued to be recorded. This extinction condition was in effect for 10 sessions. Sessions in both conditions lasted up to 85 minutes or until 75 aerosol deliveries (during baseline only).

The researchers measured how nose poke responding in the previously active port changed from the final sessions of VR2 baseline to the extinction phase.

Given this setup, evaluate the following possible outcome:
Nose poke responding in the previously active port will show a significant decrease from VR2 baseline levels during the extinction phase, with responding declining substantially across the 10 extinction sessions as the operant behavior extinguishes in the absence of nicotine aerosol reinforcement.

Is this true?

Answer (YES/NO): NO